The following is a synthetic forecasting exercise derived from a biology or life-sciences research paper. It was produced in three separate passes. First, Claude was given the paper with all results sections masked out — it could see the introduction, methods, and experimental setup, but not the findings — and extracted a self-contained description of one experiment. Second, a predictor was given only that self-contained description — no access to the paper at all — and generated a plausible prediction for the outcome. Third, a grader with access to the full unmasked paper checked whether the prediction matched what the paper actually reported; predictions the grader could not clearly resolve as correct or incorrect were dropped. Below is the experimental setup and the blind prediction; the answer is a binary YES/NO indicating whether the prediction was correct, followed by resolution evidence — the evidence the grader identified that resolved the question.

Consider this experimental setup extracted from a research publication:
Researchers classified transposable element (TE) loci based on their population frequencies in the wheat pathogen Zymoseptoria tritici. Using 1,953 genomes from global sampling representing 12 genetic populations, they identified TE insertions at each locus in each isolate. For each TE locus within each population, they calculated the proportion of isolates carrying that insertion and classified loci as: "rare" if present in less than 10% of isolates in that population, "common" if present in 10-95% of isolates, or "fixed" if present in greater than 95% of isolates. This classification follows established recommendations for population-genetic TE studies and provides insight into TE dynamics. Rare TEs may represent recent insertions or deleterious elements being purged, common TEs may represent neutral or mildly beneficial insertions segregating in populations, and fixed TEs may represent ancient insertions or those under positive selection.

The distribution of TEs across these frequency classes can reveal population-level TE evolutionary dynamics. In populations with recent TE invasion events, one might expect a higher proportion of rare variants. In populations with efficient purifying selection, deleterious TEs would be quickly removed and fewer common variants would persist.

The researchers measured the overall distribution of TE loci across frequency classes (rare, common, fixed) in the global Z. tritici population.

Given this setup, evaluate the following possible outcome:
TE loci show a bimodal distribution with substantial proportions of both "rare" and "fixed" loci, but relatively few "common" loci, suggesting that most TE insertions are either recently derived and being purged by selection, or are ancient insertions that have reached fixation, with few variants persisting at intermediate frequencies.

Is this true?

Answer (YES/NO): NO